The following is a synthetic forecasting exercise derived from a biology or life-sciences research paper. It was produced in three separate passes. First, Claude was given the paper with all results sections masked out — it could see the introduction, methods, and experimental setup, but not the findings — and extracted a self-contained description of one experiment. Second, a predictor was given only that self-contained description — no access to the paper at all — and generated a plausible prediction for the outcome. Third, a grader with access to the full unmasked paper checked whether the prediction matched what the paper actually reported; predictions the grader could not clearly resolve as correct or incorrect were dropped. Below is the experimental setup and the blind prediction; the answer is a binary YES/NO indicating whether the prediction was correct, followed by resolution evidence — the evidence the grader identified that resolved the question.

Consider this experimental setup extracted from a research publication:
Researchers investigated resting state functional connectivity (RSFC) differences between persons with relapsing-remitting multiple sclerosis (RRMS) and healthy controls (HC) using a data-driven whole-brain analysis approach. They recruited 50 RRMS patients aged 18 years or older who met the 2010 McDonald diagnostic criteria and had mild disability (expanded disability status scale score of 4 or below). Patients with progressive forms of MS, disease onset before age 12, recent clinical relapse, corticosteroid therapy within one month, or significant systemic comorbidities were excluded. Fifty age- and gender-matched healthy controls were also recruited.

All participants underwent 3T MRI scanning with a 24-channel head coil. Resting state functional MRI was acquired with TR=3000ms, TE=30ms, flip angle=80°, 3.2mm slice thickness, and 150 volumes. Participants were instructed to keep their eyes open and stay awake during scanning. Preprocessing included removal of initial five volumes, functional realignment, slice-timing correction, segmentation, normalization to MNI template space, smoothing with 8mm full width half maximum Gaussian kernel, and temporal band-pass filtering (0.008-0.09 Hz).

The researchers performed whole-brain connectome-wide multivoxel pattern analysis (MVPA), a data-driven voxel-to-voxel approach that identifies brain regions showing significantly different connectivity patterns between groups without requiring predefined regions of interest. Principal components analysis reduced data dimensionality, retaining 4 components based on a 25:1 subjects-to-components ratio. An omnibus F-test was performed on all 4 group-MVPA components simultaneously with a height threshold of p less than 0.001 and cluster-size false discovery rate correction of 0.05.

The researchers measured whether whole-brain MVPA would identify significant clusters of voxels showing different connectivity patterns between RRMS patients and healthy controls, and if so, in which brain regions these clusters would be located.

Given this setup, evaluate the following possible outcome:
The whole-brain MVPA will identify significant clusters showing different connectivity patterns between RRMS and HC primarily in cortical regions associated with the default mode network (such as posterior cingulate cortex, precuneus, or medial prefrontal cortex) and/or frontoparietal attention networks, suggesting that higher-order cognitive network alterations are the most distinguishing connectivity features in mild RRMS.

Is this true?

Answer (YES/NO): YES